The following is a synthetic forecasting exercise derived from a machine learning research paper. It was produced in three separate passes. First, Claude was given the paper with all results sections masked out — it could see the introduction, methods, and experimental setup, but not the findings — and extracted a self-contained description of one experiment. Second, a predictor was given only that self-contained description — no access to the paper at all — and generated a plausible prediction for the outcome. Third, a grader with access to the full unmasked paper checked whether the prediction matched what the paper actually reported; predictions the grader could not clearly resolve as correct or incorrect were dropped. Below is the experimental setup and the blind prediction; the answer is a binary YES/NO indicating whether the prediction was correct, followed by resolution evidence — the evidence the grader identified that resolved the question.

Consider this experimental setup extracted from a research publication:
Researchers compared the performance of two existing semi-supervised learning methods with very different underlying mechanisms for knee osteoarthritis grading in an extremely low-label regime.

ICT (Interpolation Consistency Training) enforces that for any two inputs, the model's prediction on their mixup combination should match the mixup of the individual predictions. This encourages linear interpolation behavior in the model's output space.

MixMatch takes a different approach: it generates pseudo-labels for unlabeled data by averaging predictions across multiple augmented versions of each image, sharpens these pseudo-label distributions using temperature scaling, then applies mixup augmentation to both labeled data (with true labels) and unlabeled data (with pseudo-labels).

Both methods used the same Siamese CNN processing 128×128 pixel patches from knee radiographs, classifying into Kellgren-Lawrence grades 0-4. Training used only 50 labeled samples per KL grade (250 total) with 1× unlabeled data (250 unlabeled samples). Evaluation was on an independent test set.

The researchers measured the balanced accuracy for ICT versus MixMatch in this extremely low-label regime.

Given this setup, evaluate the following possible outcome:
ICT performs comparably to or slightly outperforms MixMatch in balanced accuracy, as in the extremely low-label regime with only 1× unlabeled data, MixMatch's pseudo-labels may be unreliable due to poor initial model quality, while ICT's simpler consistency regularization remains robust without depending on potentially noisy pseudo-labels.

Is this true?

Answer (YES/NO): YES